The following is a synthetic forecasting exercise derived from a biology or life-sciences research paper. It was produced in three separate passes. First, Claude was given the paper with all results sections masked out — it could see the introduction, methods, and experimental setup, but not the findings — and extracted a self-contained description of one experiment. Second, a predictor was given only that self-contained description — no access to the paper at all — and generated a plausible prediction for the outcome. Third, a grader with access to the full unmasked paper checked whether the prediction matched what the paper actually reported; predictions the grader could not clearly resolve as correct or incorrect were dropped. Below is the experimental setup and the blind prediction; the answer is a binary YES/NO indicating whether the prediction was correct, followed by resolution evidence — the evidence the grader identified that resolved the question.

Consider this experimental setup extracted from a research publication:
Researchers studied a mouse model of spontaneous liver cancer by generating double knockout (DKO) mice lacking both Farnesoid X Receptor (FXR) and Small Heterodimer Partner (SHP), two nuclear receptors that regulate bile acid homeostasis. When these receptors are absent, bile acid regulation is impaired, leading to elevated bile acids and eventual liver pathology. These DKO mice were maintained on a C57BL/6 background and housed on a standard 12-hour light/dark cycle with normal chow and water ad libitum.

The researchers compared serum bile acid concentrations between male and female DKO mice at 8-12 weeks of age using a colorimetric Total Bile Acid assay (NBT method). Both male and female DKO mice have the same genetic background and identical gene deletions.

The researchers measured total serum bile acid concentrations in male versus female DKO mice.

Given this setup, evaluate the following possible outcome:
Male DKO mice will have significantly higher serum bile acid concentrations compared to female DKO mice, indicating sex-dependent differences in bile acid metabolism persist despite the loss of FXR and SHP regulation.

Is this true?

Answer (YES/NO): YES